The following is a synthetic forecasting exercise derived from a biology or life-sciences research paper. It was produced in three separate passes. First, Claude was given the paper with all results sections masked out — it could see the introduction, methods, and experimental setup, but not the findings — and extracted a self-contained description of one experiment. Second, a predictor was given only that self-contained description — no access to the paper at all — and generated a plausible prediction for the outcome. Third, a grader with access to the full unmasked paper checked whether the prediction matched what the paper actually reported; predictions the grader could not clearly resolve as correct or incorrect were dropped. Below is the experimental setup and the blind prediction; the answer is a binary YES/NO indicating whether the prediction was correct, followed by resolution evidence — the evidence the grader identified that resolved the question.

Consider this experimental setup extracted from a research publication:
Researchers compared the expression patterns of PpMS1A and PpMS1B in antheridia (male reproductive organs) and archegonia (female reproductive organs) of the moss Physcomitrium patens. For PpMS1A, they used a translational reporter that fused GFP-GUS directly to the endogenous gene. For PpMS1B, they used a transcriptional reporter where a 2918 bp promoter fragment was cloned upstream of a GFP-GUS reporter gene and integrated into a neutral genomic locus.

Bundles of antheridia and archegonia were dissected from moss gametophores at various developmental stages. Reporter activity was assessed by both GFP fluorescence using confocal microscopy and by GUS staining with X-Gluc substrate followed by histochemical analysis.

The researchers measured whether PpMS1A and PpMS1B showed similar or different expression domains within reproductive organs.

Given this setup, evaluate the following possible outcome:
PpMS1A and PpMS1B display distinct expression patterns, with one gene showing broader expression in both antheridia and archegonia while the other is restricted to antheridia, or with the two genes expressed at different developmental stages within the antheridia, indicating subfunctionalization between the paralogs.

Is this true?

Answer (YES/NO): NO